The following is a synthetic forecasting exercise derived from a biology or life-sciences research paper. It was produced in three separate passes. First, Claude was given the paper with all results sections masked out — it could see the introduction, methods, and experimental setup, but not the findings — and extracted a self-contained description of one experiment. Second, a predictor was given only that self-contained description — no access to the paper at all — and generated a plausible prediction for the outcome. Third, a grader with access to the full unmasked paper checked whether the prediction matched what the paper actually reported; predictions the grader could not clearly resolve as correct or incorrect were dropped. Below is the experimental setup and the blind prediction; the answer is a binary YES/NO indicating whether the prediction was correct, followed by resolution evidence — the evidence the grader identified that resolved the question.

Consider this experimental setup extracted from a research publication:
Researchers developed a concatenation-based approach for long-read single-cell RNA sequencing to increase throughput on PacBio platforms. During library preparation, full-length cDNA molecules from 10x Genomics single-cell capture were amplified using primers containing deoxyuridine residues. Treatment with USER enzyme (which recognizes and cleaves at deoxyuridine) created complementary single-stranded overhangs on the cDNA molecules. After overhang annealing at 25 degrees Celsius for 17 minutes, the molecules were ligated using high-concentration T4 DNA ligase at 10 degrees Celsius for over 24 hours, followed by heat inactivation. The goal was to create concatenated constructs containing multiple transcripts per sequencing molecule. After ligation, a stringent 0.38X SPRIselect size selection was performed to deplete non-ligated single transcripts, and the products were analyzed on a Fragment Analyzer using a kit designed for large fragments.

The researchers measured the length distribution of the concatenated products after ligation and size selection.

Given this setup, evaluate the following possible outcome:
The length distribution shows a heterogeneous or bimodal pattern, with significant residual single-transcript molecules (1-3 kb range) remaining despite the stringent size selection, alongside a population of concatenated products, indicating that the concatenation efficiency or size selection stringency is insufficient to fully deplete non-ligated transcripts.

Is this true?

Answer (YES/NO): NO